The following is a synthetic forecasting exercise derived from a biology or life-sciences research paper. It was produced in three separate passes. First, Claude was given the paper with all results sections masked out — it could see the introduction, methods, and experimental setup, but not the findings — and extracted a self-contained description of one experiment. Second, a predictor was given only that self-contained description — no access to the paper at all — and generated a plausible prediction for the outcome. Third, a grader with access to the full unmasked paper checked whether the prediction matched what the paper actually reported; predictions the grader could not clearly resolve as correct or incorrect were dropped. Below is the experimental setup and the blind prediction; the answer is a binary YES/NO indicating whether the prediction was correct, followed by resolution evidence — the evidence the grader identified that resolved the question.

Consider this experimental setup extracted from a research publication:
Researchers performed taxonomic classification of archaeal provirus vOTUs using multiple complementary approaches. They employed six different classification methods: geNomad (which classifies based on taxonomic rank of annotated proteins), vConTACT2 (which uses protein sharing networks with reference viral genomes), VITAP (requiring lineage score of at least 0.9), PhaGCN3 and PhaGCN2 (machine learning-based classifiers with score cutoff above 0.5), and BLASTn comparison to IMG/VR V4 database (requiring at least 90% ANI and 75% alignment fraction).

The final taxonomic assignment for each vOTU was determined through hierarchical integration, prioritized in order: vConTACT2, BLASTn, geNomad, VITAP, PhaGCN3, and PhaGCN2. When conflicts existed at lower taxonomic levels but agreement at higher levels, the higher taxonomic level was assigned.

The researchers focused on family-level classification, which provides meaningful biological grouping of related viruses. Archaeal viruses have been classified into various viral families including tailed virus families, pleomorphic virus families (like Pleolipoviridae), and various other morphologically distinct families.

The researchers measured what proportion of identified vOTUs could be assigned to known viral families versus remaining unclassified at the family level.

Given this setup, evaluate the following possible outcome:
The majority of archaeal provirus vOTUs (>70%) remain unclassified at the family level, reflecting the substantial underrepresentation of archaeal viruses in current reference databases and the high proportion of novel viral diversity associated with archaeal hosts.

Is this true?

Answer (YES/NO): YES